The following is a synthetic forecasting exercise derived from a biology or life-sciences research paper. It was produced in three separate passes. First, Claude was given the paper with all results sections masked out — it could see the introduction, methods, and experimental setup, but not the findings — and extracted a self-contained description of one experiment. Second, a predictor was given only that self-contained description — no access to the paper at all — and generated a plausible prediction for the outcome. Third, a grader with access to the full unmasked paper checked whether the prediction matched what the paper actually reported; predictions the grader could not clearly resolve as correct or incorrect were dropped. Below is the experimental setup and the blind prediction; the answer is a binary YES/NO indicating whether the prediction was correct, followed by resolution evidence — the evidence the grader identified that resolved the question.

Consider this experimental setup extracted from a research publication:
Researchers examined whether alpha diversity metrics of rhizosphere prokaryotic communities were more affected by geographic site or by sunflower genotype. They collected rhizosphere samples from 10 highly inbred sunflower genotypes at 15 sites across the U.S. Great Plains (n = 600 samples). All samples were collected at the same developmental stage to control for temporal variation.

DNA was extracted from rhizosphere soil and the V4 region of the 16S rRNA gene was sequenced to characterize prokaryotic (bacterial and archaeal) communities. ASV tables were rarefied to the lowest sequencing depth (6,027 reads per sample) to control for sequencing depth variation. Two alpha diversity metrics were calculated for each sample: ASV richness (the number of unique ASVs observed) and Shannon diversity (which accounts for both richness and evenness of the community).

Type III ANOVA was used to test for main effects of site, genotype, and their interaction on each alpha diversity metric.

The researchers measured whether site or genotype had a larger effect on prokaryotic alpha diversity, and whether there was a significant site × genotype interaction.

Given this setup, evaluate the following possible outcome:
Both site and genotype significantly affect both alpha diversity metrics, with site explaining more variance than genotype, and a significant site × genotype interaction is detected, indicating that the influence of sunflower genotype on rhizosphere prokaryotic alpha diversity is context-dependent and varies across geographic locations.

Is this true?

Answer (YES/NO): NO